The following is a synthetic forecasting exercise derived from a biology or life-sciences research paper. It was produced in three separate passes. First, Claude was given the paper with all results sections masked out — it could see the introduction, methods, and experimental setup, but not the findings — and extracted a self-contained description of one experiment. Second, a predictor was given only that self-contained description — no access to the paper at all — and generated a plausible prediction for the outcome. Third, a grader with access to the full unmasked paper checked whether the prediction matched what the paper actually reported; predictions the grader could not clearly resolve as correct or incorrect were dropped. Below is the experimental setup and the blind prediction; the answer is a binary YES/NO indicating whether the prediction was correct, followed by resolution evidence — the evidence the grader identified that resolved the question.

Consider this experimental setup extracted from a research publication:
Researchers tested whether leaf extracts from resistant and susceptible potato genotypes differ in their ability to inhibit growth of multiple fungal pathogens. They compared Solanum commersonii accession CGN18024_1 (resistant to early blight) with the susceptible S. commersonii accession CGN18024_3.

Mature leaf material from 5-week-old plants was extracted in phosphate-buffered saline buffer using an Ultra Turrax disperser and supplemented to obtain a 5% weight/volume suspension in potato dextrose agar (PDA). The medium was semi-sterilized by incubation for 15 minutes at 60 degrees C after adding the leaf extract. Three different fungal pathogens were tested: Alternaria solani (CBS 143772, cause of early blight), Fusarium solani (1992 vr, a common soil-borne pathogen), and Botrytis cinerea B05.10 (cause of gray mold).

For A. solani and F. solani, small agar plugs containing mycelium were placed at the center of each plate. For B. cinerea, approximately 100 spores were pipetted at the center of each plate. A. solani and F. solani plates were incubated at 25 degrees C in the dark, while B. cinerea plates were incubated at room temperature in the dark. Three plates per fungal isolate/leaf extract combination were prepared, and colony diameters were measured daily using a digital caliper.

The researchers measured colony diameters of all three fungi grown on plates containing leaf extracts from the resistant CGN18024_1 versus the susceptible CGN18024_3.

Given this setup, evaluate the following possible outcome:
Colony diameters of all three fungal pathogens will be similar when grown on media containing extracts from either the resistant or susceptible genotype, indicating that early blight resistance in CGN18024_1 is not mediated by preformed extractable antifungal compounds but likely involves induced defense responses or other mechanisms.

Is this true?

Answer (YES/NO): NO